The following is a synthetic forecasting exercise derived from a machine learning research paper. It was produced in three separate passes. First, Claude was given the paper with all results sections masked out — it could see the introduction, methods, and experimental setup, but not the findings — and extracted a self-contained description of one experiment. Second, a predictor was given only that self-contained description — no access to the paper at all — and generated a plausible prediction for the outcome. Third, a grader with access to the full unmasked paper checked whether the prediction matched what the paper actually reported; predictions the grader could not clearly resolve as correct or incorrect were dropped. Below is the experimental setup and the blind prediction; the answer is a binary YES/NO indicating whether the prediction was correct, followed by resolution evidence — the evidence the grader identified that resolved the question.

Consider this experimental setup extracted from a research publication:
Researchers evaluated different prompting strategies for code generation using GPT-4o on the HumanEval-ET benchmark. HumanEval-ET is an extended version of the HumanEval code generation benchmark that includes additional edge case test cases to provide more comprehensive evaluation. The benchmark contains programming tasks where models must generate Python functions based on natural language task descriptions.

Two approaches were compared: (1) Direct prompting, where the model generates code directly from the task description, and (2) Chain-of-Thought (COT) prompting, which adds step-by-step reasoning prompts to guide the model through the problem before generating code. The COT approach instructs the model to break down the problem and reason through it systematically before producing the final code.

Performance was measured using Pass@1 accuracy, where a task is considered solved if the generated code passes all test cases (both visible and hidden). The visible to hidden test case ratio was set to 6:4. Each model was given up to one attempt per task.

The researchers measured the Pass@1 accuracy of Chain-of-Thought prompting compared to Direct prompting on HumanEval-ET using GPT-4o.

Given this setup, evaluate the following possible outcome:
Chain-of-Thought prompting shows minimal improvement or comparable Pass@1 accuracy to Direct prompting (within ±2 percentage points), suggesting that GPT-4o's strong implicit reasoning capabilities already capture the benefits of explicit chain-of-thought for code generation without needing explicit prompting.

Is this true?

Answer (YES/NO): NO